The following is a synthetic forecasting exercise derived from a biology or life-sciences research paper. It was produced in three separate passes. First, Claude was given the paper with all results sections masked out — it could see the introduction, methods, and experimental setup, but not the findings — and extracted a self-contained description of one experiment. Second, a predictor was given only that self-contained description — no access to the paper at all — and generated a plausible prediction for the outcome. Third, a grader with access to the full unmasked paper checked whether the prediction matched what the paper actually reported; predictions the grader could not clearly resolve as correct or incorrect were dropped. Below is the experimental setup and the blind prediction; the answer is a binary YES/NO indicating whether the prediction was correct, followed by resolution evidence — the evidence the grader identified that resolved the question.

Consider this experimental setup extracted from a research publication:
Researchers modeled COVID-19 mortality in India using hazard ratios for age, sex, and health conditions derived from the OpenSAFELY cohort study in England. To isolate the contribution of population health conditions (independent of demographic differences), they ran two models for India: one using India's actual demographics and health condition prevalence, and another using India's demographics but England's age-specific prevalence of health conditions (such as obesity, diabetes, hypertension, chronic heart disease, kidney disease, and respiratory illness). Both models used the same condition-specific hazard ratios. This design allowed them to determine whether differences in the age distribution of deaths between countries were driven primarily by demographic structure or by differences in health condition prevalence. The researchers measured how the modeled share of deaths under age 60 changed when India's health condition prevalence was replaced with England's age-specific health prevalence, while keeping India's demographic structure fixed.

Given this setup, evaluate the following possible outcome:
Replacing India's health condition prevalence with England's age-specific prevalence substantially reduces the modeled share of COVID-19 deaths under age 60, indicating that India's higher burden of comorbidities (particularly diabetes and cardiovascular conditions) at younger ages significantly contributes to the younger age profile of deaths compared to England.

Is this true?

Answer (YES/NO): NO